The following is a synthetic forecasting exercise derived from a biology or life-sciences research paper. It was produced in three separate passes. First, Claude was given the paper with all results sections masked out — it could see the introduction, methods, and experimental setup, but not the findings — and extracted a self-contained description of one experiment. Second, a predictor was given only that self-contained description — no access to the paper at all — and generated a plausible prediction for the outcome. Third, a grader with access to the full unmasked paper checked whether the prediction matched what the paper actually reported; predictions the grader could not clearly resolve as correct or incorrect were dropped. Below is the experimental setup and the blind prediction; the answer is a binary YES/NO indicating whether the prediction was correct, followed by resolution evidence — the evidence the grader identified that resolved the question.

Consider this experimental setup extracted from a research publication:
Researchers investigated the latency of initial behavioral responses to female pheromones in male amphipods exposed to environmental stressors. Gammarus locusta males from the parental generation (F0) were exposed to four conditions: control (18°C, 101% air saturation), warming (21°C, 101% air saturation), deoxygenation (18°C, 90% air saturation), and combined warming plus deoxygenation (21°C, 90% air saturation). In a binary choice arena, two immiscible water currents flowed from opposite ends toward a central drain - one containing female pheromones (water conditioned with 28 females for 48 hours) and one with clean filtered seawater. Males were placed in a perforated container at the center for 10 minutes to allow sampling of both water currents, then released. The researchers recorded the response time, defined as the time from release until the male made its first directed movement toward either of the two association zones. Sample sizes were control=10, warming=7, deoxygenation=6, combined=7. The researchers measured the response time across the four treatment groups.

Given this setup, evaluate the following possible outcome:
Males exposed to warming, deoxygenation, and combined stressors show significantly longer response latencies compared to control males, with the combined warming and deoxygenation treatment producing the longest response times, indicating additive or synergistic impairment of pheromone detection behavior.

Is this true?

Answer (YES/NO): NO